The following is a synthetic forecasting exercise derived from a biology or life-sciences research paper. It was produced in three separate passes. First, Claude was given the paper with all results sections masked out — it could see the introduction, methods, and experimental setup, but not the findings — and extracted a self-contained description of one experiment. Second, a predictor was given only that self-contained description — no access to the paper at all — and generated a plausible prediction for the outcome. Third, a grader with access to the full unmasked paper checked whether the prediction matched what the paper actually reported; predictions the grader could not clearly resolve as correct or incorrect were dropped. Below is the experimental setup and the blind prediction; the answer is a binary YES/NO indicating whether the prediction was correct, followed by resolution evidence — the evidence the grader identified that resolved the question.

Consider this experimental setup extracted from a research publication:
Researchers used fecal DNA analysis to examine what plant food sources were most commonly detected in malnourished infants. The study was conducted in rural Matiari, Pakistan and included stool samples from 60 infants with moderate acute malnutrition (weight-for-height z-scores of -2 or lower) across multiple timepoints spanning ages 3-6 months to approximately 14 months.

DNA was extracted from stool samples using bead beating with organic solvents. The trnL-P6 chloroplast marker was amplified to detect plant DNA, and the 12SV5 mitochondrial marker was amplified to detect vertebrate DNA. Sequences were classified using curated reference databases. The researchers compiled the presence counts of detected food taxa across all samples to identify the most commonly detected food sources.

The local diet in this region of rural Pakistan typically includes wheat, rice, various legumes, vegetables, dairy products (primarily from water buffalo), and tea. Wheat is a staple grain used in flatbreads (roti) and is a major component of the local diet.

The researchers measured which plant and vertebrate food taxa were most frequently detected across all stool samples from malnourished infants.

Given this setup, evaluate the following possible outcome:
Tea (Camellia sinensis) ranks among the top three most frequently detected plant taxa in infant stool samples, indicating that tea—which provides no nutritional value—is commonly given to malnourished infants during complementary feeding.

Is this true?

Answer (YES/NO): YES